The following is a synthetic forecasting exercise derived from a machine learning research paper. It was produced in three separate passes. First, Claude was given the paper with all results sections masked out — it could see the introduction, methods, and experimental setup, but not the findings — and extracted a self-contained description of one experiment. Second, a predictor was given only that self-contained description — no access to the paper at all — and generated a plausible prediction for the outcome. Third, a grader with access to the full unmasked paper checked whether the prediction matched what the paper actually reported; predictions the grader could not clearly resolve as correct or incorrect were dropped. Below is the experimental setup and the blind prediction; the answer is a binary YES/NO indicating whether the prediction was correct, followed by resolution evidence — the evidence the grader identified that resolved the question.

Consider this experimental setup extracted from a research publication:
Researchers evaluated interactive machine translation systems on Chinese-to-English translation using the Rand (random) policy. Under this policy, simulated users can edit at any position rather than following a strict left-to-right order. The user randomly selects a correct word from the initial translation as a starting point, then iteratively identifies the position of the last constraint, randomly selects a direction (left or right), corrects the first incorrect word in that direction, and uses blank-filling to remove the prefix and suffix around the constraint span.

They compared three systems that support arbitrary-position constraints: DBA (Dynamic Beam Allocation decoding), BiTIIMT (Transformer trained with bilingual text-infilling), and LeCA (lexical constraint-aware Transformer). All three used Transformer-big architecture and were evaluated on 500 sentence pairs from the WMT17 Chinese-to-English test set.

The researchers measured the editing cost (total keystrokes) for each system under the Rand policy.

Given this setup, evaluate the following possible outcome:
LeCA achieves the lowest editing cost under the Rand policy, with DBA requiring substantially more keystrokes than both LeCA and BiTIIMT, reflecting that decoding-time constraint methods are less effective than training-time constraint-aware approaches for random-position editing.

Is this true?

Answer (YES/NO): NO